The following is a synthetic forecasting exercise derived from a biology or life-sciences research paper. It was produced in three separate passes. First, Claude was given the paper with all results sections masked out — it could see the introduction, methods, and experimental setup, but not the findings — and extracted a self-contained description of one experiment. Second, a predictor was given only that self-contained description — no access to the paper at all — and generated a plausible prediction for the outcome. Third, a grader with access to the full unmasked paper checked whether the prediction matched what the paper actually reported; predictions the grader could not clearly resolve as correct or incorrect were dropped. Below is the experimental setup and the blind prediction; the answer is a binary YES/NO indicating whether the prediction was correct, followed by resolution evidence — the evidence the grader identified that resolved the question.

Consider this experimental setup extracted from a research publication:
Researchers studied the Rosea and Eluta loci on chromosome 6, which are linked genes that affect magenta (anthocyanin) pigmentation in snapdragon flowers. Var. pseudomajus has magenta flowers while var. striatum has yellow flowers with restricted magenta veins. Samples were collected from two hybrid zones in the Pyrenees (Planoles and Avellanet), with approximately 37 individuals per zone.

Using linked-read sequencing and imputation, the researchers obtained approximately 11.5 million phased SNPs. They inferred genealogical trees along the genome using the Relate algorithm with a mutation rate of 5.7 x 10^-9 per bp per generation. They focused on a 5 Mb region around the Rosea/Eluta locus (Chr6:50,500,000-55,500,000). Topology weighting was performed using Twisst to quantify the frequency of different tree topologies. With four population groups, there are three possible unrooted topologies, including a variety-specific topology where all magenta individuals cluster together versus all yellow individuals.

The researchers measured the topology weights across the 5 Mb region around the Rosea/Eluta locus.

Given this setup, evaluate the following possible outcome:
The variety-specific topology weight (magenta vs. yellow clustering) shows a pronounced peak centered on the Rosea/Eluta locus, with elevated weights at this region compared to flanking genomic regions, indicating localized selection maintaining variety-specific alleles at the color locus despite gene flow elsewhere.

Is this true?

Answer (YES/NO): YES